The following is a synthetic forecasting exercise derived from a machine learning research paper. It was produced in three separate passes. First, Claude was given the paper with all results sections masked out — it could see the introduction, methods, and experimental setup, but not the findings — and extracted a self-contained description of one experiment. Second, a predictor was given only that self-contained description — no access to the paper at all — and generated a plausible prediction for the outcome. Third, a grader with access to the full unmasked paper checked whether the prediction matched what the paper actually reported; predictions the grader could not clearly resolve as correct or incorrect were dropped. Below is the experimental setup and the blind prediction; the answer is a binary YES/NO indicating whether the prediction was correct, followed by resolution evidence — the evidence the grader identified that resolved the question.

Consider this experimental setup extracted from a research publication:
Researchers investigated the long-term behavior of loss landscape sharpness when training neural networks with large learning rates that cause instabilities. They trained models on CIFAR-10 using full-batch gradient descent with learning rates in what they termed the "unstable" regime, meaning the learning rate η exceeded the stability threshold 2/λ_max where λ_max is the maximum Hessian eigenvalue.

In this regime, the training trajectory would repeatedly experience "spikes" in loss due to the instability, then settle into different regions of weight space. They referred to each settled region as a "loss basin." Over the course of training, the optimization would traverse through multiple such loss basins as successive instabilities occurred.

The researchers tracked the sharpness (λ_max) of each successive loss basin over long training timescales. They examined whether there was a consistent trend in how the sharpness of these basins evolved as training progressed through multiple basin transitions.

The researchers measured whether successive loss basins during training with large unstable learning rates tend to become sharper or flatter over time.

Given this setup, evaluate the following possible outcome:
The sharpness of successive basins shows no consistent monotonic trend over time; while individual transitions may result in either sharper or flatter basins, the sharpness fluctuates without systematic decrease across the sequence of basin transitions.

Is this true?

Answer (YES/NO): NO